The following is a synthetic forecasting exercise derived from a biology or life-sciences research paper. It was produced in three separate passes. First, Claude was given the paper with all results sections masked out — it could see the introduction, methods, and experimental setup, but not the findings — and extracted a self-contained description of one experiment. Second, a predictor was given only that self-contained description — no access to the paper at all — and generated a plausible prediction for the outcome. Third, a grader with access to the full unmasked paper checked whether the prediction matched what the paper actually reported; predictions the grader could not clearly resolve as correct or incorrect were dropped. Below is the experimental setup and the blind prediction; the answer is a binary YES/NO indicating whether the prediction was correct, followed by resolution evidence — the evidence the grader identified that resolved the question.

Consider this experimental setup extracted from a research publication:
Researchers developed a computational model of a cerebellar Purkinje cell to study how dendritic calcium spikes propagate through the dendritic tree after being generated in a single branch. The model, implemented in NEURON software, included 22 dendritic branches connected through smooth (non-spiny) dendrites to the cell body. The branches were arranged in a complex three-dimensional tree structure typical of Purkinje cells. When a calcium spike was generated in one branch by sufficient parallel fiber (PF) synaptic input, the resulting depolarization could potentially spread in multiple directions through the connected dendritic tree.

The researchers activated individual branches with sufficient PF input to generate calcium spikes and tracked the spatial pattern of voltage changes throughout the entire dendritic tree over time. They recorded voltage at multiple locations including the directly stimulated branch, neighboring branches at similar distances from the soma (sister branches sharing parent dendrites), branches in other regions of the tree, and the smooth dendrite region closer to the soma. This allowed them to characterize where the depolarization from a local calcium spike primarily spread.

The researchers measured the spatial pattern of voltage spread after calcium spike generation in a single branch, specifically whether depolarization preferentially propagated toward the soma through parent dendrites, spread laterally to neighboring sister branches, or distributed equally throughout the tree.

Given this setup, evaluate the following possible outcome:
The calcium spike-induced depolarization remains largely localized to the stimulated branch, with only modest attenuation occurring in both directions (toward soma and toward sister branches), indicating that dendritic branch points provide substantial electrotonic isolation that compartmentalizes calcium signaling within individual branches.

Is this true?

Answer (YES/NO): NO